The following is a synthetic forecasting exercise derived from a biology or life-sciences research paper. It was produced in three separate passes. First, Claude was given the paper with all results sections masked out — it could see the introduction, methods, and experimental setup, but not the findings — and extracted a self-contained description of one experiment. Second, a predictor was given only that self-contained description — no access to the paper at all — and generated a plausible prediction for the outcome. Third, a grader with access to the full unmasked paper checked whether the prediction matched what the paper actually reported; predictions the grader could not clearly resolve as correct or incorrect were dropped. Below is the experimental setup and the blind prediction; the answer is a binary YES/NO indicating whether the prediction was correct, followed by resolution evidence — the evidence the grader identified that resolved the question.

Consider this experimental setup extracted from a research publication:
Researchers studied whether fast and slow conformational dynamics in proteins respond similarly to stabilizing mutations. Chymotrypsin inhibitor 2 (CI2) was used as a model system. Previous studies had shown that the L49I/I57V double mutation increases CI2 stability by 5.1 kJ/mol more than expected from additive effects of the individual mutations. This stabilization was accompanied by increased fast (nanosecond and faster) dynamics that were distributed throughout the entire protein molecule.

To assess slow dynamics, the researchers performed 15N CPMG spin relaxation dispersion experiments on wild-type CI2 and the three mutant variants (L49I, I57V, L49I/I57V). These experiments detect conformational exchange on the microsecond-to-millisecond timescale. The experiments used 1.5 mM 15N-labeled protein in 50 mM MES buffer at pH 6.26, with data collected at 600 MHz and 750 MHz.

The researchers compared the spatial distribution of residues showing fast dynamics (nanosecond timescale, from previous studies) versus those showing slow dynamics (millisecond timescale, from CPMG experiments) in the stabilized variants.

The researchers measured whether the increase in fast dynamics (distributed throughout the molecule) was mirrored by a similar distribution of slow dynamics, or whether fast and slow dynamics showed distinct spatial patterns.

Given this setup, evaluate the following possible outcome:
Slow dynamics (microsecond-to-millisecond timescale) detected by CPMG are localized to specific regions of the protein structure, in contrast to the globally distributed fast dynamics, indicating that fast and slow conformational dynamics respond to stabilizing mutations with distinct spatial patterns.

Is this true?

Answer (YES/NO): YES